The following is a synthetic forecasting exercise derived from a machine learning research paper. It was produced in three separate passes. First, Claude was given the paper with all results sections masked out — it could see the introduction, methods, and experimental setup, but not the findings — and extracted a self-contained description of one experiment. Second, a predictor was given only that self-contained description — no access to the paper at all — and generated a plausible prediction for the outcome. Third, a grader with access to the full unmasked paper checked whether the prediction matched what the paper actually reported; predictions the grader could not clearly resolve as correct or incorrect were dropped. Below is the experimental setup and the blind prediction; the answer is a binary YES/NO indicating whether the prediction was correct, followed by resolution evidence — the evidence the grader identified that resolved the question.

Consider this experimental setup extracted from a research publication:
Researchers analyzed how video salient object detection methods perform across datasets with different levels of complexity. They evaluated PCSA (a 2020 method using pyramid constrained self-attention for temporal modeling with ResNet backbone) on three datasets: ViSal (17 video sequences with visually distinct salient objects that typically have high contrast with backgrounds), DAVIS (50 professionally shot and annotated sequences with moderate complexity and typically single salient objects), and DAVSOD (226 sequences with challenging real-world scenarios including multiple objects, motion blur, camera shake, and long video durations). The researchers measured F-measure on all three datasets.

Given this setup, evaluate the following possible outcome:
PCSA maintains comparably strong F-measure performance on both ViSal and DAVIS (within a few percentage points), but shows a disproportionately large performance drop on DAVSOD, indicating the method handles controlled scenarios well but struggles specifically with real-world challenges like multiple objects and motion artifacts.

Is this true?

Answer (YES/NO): NO